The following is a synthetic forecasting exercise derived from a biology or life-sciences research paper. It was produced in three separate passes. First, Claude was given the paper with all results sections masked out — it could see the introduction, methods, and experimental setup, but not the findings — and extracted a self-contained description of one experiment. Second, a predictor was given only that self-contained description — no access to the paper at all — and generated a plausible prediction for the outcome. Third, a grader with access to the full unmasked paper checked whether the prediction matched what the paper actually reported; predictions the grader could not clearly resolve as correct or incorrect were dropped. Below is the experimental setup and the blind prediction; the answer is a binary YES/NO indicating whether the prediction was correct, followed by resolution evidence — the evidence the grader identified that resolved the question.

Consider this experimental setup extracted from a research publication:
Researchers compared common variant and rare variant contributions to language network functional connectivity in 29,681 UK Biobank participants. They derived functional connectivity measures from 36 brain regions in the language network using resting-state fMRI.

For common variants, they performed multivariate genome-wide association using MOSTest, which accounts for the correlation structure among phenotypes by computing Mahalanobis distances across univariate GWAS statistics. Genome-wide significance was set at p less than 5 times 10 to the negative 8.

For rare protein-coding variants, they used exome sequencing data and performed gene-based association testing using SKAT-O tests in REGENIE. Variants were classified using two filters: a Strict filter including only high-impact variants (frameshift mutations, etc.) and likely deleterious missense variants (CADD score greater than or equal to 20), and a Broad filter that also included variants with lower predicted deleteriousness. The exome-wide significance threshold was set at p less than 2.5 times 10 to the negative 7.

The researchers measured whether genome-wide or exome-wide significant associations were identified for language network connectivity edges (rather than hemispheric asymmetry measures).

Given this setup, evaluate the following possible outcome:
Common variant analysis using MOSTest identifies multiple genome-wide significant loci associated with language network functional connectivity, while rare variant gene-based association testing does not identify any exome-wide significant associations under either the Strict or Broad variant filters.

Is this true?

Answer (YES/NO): NO